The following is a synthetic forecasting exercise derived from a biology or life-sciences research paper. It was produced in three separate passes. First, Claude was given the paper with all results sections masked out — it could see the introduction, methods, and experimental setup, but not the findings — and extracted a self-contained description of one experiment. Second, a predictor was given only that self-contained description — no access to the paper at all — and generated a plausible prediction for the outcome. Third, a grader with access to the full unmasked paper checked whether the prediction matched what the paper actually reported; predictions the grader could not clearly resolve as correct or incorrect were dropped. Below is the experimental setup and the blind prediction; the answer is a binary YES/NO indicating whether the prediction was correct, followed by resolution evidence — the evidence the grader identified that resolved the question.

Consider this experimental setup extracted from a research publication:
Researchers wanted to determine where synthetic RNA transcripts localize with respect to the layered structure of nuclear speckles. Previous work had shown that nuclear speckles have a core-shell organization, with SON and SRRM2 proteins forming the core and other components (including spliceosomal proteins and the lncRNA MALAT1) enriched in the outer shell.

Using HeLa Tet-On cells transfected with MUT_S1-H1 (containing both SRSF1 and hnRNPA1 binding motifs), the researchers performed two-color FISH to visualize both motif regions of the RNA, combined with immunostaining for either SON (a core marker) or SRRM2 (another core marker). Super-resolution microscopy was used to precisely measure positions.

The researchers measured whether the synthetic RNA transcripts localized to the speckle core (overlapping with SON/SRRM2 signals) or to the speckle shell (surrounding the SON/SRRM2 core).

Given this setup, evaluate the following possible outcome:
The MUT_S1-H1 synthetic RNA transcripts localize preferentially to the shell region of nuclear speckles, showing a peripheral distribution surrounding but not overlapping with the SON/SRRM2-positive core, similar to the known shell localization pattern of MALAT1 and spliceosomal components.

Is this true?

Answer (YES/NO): YES